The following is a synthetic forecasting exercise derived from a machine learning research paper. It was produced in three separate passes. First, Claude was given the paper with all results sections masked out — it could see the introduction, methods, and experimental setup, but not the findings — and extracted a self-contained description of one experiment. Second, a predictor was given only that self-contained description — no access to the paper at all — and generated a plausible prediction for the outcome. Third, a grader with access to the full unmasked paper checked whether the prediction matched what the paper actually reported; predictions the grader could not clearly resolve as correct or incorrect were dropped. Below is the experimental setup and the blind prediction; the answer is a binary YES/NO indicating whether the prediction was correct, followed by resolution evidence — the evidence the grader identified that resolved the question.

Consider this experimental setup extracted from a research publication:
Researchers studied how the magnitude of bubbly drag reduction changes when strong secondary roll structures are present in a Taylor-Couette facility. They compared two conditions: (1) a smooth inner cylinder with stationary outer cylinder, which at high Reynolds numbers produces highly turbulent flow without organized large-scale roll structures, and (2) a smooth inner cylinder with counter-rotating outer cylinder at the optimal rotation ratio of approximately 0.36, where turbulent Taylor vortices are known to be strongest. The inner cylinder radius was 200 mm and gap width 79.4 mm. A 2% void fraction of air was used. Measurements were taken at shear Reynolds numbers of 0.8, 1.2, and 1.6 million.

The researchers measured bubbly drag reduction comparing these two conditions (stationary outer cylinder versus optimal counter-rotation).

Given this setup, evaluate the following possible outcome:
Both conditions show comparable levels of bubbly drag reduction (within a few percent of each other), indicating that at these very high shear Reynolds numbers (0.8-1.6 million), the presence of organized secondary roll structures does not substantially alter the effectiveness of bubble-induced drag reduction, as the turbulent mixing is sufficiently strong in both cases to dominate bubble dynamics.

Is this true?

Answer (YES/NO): NO